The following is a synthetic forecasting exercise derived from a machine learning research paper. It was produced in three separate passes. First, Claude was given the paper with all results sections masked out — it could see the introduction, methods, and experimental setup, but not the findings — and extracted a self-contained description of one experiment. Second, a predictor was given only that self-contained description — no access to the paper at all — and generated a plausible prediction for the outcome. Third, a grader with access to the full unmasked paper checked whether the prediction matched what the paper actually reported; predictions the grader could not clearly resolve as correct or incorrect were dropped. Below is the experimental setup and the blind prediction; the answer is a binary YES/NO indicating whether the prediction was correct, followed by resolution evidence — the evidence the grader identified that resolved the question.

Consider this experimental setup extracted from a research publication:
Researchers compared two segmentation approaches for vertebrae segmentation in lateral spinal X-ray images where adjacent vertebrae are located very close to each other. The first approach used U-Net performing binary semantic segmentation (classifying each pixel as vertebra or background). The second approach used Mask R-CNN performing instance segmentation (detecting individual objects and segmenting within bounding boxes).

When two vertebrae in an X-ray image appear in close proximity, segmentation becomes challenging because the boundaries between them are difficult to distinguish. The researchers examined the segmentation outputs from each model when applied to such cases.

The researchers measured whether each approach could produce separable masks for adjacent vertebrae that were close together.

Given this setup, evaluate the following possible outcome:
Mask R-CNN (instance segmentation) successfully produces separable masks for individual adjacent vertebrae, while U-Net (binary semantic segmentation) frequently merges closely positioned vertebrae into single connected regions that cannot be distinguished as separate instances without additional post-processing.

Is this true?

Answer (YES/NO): YES